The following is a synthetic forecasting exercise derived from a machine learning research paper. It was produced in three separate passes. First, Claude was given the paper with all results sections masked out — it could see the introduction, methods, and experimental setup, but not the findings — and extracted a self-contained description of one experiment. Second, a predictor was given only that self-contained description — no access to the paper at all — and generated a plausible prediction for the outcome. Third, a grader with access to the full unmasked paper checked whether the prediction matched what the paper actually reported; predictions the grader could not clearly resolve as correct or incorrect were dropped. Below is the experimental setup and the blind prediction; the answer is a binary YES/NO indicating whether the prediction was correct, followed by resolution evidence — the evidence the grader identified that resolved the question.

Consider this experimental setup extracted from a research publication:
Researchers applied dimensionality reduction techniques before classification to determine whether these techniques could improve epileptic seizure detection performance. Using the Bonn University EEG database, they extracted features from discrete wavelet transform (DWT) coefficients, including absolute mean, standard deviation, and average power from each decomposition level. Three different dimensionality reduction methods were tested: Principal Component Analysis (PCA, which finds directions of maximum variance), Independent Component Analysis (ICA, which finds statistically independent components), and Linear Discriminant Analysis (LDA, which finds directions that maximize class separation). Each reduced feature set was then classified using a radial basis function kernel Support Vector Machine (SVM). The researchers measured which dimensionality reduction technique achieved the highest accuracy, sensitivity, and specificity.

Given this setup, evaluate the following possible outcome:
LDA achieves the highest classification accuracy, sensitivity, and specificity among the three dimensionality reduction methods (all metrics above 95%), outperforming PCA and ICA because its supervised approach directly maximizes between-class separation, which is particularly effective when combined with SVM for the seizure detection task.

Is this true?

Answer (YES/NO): YES